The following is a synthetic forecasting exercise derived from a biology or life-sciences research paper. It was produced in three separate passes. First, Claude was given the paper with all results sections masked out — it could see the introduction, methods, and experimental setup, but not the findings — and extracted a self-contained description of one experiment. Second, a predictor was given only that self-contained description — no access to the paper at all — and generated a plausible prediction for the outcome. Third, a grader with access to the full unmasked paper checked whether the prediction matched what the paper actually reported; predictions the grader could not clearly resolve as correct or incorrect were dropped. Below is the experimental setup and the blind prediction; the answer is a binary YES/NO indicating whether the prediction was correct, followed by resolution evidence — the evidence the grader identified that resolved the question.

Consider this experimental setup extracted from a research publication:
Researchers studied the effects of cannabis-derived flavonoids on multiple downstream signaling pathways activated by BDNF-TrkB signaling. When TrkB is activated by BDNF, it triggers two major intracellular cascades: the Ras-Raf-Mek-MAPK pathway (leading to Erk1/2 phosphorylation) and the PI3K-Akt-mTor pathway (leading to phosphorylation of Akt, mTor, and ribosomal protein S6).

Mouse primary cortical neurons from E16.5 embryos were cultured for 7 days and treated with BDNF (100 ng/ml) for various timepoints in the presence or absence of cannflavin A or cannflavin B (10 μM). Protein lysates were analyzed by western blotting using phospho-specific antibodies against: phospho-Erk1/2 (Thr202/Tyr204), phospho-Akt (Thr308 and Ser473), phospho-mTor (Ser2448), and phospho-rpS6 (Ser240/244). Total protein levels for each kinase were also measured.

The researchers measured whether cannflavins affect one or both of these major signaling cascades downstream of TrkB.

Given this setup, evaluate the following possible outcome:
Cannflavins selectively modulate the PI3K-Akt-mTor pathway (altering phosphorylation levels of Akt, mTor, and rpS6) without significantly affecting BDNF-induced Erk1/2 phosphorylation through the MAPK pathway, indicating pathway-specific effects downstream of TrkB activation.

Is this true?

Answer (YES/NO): NO